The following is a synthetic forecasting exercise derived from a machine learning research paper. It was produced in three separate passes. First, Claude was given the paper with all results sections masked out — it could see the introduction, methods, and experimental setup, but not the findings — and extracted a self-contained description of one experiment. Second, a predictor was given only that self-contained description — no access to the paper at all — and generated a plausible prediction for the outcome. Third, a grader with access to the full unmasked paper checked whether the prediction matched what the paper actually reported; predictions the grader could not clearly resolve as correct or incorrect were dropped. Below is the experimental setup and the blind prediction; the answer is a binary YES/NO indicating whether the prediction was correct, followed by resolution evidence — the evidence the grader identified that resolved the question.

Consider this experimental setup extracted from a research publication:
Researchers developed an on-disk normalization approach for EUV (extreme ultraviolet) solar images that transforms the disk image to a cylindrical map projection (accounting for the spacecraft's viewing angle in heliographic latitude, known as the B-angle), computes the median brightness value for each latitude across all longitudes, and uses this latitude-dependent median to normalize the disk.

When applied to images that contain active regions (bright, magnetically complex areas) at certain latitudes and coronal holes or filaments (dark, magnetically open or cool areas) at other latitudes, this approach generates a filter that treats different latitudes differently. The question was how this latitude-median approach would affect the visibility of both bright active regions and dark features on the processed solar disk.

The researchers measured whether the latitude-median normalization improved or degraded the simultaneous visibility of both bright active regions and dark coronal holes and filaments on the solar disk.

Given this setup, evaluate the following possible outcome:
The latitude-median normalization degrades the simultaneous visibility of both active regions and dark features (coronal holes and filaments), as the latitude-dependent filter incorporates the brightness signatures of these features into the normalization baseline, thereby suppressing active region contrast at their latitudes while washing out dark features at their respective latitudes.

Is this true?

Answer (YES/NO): NO